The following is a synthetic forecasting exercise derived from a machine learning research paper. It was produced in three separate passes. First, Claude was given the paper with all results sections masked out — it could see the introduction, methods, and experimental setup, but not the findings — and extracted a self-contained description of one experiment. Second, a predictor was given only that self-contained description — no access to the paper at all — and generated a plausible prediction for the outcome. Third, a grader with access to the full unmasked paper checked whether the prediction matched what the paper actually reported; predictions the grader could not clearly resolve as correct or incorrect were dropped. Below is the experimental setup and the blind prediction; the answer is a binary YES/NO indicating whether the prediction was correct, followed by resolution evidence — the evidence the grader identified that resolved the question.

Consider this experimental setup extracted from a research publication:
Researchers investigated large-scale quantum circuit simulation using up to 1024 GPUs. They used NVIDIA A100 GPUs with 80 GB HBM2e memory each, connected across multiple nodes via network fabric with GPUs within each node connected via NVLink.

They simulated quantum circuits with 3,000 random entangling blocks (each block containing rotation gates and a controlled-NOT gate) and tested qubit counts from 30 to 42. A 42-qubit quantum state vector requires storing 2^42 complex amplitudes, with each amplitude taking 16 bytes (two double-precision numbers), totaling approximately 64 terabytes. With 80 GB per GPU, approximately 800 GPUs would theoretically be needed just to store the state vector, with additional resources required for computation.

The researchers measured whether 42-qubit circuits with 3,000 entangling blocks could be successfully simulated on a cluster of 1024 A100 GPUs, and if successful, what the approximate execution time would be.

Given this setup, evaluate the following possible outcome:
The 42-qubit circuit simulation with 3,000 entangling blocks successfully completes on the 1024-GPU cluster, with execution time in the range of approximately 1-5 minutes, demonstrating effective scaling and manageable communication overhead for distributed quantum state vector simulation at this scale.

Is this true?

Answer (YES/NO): NO